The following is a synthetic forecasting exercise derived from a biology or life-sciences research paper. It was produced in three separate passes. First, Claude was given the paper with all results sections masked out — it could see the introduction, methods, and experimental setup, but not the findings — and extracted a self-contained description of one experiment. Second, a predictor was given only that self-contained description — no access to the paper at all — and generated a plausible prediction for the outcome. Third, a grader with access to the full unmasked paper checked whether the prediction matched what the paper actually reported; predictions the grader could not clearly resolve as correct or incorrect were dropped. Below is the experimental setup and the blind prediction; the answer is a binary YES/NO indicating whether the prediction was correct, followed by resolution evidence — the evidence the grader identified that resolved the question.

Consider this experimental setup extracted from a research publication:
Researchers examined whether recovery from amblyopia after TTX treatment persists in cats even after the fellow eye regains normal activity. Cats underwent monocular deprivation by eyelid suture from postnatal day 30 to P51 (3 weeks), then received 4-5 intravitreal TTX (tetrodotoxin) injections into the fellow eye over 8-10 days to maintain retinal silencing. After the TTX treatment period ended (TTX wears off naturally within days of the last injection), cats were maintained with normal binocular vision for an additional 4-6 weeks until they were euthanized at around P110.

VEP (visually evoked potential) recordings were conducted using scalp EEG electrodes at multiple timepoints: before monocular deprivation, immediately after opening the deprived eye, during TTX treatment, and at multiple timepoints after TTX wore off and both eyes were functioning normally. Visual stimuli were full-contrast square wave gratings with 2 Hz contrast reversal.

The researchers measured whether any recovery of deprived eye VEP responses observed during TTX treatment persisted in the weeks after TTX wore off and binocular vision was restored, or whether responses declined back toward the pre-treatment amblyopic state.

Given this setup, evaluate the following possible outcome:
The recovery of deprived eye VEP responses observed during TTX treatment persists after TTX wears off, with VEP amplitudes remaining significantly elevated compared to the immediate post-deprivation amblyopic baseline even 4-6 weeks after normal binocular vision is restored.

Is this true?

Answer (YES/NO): YES